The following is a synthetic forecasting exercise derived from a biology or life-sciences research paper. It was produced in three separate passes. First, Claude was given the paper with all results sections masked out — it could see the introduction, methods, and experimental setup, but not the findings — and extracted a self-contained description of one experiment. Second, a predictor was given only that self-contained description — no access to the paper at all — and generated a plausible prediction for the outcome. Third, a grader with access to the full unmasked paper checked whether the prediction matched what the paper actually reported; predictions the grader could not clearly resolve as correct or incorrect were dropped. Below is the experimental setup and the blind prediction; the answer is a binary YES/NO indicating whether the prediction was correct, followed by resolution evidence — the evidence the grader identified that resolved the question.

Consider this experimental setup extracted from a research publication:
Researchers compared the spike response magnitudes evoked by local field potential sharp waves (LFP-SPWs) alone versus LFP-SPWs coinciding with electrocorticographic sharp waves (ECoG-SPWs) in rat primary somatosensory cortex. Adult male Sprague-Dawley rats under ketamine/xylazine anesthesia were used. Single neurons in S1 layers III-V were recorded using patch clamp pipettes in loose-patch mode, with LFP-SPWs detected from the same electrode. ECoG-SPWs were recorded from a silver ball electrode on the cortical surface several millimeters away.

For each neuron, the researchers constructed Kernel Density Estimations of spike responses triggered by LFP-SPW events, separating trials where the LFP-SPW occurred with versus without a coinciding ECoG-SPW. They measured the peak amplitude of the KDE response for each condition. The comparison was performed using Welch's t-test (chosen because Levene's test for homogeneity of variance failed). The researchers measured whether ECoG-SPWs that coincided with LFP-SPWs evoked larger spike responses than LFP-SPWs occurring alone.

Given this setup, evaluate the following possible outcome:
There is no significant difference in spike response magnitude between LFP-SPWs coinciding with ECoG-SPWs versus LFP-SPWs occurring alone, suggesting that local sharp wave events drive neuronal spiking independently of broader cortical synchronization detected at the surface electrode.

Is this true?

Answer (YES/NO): NO